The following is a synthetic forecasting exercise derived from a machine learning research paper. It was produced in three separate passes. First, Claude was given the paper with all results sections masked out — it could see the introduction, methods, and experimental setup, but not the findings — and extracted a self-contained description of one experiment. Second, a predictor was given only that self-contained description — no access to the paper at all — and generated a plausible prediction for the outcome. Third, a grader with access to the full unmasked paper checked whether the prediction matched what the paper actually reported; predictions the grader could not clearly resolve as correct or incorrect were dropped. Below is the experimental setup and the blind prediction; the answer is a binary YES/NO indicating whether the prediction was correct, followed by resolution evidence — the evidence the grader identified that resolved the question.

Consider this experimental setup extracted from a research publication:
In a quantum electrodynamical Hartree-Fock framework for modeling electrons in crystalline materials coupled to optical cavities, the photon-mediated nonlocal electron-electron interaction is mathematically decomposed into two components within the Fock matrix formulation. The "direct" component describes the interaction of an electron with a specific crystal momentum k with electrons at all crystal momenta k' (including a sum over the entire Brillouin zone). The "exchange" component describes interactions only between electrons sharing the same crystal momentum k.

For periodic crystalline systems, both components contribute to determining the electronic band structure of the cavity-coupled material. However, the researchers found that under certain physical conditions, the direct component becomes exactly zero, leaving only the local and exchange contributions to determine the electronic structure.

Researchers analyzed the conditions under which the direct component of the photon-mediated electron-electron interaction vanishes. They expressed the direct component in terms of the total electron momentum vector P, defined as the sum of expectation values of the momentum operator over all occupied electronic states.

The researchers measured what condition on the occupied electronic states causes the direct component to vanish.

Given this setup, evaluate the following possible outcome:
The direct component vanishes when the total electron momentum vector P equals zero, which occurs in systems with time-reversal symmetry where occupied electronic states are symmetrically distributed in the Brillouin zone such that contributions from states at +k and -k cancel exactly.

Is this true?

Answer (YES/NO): YES